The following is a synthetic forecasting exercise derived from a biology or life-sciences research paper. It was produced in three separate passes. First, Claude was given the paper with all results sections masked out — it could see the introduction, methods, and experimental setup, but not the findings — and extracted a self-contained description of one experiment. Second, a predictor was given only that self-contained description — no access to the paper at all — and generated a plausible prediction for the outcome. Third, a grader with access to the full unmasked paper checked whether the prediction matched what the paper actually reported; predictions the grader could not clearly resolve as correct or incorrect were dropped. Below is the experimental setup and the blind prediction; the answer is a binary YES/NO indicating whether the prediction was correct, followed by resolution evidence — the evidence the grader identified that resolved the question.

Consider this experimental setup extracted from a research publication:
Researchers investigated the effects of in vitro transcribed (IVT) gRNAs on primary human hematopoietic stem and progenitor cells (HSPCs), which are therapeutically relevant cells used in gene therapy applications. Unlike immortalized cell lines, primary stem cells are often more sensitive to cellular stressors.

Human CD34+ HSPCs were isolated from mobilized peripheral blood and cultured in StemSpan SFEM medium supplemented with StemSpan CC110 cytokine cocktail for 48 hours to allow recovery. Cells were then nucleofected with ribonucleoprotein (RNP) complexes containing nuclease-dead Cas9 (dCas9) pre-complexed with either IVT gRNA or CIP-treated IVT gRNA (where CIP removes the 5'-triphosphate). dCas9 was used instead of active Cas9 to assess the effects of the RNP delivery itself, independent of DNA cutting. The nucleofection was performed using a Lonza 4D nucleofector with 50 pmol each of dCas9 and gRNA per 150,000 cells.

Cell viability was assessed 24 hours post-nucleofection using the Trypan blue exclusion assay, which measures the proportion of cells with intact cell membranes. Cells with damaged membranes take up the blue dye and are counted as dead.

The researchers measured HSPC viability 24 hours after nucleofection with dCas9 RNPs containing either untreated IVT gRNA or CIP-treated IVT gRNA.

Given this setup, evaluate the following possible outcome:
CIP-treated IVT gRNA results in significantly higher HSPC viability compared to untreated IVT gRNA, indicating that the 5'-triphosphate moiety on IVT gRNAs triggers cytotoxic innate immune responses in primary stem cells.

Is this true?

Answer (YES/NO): YES